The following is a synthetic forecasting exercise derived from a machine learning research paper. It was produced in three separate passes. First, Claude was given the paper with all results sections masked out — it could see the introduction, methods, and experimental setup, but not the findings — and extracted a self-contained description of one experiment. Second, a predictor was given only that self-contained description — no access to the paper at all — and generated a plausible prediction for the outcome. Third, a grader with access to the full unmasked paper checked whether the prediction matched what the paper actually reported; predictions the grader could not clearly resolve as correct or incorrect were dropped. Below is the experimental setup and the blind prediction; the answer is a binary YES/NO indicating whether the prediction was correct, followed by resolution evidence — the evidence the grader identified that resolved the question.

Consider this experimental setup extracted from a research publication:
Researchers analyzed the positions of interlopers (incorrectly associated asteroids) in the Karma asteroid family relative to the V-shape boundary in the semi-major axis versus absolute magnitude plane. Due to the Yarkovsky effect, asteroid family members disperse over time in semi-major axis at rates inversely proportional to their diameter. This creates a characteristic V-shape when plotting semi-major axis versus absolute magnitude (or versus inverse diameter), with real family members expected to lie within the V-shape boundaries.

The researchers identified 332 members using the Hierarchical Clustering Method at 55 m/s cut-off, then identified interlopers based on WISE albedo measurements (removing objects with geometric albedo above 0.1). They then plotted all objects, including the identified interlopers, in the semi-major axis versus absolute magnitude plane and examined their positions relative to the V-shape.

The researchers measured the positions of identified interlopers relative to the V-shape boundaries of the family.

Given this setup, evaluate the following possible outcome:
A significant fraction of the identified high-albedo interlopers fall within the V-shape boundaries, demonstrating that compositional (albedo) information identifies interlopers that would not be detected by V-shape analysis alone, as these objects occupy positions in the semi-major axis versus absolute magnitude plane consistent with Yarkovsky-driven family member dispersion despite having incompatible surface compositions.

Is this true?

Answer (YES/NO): NO